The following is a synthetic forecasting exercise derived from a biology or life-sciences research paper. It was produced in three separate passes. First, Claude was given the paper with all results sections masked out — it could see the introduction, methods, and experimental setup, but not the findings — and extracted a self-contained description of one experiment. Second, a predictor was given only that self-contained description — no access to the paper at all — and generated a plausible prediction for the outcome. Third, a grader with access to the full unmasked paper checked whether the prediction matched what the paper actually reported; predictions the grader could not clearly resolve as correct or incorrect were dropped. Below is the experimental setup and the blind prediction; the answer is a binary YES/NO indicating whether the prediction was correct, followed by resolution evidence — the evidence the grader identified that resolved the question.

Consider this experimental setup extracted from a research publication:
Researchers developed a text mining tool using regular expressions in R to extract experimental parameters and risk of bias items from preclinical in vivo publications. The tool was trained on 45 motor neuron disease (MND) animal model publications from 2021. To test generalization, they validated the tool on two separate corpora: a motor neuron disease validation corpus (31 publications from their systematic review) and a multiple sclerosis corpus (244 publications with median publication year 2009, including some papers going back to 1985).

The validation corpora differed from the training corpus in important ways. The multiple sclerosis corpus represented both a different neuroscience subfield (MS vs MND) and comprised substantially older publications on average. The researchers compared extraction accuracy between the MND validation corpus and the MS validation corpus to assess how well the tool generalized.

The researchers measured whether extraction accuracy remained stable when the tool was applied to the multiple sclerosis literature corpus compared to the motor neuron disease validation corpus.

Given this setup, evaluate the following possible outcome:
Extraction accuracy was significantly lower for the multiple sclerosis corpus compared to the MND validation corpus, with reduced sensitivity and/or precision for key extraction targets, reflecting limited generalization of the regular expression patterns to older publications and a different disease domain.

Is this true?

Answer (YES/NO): NO